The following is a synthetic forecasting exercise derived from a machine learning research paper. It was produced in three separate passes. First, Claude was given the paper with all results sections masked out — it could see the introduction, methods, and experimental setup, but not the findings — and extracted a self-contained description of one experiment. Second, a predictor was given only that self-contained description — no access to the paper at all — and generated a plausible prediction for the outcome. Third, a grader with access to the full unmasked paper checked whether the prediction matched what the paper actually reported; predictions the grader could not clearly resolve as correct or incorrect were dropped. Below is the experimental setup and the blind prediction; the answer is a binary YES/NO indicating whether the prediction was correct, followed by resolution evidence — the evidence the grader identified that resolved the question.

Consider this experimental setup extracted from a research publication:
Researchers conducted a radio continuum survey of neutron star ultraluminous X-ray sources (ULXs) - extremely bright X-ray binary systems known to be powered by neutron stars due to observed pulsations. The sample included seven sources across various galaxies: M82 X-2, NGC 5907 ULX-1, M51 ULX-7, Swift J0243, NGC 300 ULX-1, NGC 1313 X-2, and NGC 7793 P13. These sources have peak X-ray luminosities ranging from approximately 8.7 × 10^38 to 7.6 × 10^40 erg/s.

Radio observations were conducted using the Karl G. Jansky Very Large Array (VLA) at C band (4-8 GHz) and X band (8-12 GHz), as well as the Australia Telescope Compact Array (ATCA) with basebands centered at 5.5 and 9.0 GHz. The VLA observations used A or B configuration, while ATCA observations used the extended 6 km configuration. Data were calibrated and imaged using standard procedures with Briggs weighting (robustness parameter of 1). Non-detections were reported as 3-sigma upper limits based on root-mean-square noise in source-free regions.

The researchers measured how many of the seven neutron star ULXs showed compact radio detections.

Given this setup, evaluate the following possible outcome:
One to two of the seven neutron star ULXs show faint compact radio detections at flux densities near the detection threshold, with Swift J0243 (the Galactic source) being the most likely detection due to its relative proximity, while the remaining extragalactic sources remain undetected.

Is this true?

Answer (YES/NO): YES